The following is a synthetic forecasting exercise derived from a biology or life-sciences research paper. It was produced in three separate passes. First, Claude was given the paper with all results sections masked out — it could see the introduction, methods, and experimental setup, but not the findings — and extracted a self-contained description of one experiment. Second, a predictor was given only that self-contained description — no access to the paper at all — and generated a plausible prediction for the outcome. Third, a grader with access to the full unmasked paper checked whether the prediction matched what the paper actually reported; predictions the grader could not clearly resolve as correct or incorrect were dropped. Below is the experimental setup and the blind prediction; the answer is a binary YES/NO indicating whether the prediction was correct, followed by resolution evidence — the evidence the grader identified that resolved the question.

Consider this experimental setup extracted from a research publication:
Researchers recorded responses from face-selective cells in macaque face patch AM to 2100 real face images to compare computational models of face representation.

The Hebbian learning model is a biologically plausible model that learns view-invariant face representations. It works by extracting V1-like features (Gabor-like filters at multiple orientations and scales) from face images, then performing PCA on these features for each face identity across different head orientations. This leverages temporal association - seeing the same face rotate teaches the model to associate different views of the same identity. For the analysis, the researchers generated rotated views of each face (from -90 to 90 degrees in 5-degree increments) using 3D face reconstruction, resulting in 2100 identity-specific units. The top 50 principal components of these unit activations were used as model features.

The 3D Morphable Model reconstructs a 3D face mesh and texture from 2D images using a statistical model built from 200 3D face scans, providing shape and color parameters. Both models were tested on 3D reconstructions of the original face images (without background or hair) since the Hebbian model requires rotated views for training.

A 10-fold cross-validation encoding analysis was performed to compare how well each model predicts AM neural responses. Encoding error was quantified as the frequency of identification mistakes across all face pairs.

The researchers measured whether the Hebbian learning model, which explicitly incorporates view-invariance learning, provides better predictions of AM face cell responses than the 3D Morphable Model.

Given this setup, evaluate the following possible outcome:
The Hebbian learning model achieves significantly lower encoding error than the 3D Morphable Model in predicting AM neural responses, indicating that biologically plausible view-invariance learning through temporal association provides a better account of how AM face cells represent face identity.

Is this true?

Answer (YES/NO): NO